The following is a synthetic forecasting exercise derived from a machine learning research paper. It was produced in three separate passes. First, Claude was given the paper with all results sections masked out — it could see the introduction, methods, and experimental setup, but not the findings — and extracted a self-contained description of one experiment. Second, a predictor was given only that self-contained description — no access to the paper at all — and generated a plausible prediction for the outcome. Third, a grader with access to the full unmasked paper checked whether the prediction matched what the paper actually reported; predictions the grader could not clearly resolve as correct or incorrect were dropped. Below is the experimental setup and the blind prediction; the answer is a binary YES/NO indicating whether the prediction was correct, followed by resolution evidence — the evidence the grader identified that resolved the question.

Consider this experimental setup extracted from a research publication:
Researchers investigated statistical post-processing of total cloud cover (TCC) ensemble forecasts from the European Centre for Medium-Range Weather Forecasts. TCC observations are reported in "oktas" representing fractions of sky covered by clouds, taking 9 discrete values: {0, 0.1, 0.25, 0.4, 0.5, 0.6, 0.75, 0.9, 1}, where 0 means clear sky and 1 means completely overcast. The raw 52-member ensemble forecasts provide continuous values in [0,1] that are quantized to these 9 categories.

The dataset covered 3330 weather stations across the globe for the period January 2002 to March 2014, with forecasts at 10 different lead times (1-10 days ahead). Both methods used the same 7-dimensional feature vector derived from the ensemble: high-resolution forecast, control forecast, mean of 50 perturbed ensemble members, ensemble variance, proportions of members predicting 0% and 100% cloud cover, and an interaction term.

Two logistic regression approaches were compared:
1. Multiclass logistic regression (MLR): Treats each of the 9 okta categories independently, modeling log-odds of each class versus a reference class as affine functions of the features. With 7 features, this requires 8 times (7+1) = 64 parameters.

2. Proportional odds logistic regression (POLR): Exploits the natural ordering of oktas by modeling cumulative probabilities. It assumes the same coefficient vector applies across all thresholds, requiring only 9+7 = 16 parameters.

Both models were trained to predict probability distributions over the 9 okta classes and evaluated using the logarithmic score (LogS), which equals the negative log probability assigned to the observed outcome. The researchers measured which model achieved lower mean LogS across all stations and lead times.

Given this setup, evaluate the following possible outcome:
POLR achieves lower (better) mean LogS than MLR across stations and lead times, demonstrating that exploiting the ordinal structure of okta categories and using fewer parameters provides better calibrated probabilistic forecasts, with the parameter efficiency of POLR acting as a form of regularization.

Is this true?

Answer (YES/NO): YES